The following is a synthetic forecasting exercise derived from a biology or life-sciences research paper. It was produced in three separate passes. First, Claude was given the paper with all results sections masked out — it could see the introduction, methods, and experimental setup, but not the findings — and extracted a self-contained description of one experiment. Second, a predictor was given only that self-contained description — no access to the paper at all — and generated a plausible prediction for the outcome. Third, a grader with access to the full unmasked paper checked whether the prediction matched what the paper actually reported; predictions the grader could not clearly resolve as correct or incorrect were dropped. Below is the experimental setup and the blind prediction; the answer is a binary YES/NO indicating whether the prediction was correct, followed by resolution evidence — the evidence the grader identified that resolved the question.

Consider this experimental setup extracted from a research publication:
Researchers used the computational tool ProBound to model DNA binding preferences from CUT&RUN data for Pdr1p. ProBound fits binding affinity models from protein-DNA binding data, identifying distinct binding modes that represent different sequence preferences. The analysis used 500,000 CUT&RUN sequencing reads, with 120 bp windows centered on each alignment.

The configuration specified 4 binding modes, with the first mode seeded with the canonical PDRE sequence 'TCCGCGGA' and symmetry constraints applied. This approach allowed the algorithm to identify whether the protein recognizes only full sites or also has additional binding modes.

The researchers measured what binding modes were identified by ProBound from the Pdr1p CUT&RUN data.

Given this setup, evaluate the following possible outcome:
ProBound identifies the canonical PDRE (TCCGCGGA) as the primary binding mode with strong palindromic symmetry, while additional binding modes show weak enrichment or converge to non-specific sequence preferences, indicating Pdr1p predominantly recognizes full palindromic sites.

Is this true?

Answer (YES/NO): NO